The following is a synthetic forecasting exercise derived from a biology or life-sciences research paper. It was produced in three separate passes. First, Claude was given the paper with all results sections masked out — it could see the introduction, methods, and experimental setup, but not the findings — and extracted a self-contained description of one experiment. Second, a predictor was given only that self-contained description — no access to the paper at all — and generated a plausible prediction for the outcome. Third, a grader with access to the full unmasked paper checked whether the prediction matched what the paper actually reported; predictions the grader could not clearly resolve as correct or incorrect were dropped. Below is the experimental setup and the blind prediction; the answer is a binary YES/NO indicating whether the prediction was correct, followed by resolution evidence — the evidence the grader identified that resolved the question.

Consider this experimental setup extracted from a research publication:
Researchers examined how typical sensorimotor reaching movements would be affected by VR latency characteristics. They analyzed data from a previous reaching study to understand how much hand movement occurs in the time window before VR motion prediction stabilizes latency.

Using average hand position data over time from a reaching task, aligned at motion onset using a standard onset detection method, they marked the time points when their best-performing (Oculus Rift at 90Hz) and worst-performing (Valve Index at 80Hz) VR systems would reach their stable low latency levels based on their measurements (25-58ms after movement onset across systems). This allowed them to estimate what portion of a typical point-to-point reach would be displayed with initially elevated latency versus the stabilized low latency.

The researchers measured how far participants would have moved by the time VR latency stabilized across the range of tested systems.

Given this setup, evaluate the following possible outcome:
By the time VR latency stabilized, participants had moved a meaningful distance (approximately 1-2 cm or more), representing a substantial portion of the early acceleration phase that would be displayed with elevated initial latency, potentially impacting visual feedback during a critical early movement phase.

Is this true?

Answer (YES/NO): NO